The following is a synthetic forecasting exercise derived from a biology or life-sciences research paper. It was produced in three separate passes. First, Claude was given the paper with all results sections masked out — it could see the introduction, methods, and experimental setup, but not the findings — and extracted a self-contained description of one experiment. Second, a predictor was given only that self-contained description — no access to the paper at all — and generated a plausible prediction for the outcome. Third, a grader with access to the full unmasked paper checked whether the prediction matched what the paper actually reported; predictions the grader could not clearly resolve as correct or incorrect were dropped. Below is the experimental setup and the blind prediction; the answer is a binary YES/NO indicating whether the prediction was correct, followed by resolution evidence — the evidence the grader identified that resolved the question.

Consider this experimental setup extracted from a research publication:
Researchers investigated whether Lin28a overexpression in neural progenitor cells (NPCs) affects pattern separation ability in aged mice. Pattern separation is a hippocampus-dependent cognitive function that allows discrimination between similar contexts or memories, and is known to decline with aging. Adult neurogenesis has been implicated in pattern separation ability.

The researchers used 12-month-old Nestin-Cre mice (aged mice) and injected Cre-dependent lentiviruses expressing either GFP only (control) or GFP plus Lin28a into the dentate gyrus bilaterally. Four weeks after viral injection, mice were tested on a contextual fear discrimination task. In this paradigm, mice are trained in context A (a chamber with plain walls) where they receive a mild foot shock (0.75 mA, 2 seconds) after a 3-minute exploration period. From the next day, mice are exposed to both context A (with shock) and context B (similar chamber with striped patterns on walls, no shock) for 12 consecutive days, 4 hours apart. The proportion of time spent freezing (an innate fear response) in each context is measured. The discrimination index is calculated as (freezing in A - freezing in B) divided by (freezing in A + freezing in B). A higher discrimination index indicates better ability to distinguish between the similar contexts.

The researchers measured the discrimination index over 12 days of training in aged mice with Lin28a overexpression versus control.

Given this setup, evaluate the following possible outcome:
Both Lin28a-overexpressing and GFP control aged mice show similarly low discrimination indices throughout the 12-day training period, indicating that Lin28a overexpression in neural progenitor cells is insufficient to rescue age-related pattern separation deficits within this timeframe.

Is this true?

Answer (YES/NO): NO